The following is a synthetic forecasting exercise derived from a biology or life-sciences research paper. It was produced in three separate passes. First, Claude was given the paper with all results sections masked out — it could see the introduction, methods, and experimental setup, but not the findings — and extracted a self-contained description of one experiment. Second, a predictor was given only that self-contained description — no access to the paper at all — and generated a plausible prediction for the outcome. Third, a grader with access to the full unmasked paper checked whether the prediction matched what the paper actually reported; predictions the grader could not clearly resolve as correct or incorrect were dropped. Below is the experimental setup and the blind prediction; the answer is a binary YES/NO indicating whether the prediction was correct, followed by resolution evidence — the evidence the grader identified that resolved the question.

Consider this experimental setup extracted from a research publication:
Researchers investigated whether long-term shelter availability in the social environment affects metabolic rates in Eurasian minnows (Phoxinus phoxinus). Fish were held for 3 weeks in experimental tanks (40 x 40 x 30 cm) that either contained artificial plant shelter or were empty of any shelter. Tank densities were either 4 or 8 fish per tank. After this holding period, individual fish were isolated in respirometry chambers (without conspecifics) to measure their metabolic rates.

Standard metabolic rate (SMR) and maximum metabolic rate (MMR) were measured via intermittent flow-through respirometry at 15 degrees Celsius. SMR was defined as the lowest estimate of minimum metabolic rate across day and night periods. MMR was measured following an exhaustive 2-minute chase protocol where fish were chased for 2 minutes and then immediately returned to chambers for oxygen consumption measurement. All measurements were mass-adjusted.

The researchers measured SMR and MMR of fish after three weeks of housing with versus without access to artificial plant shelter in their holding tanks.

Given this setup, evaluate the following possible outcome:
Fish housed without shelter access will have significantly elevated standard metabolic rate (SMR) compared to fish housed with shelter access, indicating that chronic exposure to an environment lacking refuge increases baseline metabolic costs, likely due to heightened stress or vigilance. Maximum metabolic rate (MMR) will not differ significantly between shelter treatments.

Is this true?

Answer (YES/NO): NO